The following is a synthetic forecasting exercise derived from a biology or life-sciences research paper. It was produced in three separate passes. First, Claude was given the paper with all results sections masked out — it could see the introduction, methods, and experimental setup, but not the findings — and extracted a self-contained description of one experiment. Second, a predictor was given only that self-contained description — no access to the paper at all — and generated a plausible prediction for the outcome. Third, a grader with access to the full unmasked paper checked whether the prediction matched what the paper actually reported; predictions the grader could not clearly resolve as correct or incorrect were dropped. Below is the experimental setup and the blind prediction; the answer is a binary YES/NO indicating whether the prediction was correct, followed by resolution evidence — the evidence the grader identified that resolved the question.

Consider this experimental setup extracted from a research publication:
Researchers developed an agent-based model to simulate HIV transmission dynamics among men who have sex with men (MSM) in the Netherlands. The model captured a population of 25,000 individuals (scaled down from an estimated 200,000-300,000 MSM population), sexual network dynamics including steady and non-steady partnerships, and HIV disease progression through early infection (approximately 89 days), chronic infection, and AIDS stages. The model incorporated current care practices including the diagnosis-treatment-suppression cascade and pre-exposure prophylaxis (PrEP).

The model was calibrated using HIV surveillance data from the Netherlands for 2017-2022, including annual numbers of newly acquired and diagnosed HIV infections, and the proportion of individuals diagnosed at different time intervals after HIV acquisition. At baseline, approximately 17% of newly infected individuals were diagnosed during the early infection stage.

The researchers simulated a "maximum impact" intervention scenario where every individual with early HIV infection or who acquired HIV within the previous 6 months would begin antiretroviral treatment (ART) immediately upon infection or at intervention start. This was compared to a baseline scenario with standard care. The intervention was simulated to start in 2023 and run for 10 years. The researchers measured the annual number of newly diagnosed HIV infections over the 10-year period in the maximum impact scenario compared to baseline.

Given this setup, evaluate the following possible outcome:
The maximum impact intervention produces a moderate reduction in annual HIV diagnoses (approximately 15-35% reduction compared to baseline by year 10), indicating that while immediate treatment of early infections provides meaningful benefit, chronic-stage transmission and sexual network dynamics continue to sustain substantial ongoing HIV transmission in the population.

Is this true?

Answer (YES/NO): NO